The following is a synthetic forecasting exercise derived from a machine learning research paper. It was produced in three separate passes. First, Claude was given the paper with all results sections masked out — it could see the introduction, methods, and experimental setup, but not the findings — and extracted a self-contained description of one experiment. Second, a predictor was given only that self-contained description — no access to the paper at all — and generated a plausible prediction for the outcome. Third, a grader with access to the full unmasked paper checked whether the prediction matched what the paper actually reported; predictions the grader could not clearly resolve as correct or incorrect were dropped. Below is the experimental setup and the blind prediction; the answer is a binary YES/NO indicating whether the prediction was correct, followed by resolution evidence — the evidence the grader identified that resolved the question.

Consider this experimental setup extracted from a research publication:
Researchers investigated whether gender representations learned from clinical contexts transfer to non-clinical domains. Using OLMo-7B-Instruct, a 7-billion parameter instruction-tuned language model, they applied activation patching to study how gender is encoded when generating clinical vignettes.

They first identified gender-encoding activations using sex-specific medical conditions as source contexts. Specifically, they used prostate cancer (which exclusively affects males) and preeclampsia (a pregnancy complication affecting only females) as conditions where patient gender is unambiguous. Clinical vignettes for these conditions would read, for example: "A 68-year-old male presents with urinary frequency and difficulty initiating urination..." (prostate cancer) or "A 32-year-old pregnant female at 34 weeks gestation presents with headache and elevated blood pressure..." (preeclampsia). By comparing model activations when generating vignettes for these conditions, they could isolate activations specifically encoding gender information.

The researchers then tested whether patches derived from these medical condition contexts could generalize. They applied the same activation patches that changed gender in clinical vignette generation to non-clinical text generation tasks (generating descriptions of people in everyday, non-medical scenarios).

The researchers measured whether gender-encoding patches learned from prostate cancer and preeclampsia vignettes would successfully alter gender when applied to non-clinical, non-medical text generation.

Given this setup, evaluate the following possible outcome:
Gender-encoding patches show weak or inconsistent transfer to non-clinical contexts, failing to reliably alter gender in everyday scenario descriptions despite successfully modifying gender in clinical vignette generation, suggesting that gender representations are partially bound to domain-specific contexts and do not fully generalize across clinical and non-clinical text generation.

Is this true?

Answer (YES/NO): NO